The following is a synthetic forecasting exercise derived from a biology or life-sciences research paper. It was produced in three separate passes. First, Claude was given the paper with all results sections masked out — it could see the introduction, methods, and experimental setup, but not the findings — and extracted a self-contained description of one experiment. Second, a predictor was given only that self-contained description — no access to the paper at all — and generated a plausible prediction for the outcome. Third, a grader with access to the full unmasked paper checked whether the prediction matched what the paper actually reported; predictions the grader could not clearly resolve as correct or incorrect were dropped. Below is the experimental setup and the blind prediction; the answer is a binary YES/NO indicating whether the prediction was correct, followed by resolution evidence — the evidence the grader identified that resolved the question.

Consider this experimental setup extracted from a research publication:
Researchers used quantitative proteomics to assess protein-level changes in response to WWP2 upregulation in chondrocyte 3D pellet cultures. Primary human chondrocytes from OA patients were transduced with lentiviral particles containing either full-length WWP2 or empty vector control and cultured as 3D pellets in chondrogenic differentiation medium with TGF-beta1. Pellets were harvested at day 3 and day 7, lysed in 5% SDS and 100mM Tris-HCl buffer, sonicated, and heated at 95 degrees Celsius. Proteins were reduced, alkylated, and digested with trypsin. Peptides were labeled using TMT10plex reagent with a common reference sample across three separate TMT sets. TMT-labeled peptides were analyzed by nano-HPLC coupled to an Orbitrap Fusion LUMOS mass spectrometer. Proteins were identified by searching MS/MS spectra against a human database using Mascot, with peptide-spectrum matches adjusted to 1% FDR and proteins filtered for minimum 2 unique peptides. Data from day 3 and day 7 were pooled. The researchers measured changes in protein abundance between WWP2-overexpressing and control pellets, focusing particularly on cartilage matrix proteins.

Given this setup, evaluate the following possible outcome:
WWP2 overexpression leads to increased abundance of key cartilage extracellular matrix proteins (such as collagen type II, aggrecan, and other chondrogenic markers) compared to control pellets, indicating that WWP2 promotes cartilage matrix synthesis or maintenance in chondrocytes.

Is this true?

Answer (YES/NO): NO